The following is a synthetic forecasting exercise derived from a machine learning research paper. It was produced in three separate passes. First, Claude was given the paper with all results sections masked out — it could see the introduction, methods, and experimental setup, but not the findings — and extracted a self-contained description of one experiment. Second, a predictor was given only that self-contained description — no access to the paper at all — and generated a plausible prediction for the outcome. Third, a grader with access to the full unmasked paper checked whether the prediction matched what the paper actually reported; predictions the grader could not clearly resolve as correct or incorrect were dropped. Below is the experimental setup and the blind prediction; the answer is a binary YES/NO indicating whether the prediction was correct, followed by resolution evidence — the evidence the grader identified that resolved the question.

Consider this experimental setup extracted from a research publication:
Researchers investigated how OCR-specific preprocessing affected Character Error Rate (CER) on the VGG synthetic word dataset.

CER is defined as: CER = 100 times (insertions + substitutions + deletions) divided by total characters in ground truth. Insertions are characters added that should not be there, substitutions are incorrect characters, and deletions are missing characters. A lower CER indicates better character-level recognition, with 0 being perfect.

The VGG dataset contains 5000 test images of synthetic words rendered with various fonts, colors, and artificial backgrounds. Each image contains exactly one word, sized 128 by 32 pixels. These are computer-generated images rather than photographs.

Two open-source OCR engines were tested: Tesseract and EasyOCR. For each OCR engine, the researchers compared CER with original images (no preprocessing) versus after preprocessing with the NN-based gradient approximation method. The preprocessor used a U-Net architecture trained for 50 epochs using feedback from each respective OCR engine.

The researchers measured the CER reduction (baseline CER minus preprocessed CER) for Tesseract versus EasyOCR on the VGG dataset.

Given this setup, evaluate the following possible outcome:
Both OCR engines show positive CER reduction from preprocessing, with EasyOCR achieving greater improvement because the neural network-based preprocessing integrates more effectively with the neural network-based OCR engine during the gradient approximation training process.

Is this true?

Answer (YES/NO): NO